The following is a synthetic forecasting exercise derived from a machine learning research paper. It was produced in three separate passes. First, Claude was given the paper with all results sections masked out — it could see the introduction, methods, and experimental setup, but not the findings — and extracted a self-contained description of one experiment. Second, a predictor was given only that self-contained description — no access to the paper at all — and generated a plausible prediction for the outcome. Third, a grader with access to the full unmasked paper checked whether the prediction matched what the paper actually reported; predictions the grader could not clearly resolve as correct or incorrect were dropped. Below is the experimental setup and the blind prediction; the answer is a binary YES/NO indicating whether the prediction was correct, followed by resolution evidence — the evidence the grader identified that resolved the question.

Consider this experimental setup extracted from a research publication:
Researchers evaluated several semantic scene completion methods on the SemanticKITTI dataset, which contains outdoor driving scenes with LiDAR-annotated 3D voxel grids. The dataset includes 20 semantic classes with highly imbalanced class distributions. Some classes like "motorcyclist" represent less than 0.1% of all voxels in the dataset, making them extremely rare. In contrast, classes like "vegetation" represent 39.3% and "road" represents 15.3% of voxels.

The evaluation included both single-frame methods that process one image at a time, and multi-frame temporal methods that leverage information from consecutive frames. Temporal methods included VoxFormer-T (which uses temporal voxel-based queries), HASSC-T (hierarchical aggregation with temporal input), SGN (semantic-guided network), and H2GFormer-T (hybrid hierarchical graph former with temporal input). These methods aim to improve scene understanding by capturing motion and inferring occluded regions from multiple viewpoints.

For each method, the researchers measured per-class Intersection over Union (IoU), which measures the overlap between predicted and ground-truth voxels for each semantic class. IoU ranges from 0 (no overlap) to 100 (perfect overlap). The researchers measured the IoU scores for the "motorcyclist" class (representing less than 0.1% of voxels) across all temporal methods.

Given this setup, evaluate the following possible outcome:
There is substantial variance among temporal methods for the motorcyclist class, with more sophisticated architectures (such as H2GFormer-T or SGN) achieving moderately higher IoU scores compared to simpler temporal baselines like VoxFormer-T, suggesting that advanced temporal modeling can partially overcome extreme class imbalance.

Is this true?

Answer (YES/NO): NO